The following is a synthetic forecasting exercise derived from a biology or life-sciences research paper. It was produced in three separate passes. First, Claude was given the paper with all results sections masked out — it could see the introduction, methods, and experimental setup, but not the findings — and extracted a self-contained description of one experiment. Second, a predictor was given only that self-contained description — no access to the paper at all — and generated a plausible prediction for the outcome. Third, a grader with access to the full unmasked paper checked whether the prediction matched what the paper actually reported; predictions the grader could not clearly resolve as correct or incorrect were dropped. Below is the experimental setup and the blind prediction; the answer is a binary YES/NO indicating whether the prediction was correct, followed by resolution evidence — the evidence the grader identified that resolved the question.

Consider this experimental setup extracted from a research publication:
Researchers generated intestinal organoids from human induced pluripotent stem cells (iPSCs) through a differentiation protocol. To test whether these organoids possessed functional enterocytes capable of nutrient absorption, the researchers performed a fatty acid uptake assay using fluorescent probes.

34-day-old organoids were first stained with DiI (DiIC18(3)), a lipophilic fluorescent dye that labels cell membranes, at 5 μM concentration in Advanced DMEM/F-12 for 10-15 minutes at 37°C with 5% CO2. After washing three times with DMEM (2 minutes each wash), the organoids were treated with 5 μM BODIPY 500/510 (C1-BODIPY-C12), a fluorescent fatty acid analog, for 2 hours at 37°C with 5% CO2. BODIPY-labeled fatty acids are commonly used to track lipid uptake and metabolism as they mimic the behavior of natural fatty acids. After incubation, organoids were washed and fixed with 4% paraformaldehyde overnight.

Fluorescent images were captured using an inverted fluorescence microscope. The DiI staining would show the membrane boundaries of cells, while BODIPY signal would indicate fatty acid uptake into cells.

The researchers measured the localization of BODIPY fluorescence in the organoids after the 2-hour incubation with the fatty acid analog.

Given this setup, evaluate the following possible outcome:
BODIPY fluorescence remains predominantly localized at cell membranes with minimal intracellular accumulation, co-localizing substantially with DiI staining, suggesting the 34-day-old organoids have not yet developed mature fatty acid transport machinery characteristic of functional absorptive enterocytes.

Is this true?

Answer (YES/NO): NO